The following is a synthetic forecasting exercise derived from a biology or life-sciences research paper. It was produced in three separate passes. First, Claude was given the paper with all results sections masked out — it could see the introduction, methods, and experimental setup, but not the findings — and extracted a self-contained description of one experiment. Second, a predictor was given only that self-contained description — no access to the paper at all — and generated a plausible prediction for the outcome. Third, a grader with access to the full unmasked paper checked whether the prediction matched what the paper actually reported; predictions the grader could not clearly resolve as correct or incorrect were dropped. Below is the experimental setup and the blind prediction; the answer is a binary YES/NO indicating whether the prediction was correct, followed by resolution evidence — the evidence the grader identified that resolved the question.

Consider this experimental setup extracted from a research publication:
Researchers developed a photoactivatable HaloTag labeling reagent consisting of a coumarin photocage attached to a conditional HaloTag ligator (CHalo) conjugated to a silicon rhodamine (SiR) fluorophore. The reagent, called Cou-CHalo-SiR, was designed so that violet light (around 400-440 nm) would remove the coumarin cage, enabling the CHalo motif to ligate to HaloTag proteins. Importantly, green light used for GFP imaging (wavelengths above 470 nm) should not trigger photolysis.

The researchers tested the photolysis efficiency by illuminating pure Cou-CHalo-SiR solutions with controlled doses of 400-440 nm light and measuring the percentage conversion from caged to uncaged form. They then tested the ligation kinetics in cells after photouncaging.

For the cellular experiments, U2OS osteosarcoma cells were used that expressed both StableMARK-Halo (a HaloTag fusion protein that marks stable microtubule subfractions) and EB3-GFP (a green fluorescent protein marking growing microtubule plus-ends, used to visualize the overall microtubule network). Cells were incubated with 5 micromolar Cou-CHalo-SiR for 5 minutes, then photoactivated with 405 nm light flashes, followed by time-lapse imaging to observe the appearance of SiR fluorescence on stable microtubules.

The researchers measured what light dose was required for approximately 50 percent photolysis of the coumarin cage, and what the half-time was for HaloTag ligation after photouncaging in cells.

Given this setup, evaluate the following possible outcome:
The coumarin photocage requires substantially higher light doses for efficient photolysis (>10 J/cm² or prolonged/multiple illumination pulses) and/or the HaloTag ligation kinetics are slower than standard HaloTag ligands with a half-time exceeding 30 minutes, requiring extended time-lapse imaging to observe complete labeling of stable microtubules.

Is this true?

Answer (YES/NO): NO